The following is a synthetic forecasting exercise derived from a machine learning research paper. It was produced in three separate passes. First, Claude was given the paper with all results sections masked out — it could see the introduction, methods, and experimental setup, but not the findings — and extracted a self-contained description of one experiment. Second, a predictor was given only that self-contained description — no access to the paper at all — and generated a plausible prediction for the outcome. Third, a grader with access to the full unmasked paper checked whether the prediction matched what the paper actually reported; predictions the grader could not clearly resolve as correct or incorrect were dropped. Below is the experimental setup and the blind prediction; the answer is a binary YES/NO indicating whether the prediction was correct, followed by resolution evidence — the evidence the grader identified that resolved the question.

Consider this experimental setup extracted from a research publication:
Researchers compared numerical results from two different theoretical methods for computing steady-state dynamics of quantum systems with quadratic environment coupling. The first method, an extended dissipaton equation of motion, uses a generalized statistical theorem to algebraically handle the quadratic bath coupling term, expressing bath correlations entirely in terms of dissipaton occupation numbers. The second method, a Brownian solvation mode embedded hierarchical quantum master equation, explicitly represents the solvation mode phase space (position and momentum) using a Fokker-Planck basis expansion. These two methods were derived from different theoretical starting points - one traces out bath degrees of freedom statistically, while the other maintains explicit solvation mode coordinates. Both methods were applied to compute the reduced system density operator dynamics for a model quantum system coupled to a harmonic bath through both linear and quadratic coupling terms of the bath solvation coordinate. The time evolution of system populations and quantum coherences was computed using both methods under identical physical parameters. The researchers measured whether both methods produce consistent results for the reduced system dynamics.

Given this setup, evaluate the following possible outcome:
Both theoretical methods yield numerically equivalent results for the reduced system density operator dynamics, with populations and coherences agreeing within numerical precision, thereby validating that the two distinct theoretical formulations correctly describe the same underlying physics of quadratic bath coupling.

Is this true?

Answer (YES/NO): YES